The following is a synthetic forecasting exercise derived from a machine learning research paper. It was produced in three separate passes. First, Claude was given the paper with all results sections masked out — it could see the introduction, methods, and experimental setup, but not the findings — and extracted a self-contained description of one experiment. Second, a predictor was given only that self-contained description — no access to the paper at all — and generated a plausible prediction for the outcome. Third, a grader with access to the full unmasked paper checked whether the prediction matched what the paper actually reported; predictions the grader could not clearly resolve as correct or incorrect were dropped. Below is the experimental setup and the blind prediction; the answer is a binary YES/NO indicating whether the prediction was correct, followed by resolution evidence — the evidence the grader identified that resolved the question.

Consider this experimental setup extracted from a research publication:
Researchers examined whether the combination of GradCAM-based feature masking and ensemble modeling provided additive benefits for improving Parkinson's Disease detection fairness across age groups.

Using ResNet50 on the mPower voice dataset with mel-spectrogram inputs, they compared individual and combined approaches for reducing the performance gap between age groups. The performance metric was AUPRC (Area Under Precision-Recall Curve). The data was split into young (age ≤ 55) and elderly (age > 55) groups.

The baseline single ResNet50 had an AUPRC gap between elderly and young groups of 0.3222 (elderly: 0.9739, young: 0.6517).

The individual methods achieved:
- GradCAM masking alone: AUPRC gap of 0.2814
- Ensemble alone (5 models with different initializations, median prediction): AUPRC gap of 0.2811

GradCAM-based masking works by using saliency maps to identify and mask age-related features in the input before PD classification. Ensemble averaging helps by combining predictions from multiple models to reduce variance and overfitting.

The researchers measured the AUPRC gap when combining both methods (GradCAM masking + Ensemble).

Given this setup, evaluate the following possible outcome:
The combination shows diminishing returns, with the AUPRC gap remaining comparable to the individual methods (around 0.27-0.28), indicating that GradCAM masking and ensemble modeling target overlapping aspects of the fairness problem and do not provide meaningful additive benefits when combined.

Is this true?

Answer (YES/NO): NO